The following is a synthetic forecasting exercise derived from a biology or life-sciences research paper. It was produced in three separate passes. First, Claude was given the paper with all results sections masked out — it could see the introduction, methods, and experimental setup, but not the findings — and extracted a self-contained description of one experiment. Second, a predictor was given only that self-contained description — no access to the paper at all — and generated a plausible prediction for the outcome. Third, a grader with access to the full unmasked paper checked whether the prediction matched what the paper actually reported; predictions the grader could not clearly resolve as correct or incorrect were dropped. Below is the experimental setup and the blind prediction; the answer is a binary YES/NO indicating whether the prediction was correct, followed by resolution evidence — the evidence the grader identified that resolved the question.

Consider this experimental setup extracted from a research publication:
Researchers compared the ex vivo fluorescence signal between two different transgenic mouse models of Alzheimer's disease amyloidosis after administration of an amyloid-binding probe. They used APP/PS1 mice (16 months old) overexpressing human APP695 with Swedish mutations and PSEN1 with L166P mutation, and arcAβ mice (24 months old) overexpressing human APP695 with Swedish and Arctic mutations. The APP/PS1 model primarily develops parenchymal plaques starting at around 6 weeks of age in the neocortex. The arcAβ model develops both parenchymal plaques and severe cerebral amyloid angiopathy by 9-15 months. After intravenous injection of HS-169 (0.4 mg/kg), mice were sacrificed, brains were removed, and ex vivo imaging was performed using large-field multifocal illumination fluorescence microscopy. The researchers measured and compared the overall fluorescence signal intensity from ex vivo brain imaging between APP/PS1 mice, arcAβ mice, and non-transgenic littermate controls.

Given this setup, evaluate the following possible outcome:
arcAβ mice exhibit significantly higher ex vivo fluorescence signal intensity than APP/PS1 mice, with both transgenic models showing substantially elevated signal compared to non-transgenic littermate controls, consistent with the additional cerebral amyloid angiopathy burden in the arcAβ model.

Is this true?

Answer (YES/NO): NO